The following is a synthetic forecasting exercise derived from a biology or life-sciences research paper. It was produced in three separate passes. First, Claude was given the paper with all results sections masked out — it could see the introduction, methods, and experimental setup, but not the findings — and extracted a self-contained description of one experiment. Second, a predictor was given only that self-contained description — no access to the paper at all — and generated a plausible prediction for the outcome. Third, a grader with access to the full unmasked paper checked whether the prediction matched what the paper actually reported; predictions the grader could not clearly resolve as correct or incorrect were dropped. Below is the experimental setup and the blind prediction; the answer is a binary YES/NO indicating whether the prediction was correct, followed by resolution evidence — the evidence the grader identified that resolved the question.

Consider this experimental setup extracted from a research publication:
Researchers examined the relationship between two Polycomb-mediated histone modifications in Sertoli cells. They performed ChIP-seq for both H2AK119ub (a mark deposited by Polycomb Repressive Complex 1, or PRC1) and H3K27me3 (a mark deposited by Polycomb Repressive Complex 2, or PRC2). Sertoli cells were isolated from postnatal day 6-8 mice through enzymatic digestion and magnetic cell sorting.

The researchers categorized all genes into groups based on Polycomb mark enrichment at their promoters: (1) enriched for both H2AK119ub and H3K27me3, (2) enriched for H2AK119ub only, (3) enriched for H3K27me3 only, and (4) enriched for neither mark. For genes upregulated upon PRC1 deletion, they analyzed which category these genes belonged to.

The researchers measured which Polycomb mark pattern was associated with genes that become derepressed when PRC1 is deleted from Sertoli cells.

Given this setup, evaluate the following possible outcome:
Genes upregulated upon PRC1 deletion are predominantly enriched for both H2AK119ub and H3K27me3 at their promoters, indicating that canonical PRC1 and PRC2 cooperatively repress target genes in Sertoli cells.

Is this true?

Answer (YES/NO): YES